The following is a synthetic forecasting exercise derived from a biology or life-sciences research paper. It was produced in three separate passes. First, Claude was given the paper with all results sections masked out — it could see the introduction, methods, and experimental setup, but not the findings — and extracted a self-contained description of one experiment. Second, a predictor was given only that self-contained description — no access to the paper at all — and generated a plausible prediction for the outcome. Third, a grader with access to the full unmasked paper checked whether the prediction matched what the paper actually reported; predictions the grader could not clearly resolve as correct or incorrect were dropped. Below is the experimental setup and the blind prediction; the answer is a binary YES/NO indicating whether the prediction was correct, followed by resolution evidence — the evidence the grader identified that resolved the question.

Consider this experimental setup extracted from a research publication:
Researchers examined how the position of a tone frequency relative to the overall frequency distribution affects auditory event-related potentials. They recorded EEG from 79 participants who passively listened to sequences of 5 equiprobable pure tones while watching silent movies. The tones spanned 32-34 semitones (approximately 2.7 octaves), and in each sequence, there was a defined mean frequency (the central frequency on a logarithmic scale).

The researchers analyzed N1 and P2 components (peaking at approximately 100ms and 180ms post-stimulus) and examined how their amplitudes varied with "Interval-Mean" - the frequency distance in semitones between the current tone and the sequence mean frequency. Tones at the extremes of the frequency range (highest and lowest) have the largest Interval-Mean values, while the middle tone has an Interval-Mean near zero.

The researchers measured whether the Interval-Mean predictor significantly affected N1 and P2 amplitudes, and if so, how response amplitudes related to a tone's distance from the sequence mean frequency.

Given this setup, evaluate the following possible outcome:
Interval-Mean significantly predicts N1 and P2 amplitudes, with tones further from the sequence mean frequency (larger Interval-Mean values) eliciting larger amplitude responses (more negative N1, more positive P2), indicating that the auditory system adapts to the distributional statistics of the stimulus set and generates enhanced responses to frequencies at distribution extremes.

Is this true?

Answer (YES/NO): NO